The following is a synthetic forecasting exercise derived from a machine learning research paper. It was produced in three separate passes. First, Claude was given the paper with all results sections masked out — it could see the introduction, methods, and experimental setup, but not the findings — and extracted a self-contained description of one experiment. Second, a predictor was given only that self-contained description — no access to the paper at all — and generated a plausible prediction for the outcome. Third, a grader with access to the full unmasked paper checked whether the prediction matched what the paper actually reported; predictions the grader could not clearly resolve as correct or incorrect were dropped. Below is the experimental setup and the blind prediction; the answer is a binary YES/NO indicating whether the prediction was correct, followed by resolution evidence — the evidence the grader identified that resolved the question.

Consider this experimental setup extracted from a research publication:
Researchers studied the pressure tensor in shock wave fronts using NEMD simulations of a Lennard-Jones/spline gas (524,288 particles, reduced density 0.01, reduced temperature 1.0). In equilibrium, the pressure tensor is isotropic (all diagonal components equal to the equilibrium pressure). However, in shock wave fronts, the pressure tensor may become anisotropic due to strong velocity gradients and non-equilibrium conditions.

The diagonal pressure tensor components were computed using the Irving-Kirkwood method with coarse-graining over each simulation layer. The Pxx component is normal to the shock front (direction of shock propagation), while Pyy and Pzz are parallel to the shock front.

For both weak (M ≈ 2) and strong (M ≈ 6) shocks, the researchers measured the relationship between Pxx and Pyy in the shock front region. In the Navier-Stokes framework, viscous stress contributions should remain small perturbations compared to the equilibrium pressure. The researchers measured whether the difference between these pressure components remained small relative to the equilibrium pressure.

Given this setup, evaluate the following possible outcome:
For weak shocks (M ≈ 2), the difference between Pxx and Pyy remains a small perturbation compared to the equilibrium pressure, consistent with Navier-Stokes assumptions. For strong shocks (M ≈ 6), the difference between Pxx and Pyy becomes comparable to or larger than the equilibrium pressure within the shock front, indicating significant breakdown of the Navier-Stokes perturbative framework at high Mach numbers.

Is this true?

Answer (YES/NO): NO